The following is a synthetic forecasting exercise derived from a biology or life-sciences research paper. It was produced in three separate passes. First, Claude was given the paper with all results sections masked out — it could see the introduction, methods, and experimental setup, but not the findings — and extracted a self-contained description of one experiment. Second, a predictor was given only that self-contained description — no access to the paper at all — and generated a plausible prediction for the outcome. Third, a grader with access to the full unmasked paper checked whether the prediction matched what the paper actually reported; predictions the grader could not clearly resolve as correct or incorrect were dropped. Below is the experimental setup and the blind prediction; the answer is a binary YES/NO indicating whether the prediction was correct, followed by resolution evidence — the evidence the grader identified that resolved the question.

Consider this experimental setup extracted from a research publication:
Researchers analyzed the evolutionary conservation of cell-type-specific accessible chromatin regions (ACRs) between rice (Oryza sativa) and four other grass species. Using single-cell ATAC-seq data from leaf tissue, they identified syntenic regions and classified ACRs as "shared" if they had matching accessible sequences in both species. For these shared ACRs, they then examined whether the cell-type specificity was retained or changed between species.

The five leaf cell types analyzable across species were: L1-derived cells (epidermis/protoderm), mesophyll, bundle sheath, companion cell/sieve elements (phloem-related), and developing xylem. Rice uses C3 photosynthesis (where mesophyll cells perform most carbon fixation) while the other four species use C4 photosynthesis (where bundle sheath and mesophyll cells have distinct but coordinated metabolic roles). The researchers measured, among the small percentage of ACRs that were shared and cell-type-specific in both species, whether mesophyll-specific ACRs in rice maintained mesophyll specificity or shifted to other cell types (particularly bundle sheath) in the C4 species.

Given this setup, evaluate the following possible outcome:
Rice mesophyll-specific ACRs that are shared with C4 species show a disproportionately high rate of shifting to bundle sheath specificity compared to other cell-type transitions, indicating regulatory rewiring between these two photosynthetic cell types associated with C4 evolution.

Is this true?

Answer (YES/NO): YES